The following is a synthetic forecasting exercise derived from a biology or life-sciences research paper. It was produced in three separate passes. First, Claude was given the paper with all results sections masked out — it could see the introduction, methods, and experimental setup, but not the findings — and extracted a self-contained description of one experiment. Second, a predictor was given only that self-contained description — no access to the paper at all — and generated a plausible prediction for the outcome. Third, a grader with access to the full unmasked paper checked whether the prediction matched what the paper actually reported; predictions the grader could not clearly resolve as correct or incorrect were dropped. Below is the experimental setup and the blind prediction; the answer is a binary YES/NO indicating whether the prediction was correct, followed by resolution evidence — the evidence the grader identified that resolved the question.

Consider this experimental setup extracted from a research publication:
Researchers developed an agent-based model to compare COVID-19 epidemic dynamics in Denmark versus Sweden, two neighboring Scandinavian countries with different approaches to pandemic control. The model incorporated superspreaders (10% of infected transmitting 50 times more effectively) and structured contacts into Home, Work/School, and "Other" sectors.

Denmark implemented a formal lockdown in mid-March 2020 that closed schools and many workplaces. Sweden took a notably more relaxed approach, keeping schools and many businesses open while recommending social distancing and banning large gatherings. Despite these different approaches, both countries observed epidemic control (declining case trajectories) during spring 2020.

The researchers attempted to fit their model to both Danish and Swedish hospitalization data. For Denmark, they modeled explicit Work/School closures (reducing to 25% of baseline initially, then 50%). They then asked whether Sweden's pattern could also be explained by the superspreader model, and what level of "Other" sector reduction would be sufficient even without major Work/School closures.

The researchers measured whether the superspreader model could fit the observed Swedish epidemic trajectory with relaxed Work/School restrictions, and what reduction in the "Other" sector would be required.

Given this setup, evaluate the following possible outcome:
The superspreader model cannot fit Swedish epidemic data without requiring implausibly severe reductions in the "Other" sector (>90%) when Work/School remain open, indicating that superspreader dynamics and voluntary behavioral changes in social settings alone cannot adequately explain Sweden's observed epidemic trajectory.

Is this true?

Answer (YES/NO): NO